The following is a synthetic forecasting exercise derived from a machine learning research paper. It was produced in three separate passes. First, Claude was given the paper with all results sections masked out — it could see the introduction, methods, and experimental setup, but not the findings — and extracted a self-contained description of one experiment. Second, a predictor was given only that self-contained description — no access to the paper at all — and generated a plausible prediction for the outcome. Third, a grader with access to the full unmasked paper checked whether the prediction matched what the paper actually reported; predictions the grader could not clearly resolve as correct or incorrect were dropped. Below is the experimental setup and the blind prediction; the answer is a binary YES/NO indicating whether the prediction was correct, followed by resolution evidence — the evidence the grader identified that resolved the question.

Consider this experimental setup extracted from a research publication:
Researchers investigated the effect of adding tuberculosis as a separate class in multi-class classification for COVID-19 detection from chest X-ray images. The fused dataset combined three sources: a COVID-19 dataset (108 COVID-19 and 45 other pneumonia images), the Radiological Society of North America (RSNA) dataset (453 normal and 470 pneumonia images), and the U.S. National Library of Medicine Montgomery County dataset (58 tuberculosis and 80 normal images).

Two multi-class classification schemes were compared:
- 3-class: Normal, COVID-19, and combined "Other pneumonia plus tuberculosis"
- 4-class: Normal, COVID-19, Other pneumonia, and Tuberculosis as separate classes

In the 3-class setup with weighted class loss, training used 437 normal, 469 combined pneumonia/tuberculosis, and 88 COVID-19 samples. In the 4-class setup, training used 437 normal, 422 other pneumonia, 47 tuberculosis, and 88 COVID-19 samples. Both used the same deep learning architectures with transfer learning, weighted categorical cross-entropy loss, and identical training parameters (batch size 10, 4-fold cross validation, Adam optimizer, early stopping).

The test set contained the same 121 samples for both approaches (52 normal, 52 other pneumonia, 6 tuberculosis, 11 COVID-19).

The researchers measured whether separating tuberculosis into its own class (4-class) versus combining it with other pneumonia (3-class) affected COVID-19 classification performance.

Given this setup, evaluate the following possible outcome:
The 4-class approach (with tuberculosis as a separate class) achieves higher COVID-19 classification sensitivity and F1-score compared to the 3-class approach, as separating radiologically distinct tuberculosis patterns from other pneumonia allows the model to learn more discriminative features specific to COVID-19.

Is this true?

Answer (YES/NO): NO